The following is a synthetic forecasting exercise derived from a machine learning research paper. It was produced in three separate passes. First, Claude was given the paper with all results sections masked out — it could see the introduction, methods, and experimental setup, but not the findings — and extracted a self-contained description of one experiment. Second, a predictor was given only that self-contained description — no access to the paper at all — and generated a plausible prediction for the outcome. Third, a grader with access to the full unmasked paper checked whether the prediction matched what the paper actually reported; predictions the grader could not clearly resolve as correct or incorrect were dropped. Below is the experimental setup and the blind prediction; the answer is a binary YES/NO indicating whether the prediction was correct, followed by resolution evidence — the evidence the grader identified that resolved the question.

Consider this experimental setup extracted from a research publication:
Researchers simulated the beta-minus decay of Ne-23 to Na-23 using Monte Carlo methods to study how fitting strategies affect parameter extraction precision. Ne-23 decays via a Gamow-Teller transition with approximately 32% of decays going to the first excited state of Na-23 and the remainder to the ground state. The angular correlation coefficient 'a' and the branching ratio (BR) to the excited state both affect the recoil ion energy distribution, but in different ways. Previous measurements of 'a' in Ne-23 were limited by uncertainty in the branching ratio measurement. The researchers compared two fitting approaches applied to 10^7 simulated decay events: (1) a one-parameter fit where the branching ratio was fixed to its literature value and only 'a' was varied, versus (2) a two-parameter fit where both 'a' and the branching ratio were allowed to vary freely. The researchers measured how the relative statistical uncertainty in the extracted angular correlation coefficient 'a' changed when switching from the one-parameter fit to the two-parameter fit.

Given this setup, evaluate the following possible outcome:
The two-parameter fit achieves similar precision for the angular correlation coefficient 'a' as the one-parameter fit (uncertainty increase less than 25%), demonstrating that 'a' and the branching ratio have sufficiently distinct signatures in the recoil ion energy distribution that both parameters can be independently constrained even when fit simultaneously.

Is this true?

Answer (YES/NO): NO